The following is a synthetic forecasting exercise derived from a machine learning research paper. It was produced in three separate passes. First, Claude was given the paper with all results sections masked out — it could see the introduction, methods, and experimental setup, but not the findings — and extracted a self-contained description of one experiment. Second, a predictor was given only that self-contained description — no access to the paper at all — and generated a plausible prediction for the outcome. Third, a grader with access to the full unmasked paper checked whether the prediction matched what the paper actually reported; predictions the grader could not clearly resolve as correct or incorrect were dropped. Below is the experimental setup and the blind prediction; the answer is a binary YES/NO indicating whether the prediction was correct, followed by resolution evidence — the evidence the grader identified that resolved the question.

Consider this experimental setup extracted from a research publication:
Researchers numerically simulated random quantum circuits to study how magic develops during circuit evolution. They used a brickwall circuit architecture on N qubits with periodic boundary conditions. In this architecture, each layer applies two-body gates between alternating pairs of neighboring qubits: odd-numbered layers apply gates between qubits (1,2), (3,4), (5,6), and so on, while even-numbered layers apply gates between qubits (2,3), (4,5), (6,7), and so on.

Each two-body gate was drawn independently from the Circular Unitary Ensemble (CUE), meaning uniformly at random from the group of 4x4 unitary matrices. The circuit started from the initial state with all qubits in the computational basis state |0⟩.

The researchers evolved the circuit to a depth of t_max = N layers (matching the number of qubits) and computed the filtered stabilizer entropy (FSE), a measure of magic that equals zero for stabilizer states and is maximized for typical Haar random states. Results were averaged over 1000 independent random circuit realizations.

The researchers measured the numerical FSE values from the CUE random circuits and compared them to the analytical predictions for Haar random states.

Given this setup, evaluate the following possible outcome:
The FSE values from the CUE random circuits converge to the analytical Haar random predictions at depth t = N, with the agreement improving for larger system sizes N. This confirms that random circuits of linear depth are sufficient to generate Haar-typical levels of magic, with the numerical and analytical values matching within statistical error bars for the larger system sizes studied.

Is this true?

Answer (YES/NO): YES